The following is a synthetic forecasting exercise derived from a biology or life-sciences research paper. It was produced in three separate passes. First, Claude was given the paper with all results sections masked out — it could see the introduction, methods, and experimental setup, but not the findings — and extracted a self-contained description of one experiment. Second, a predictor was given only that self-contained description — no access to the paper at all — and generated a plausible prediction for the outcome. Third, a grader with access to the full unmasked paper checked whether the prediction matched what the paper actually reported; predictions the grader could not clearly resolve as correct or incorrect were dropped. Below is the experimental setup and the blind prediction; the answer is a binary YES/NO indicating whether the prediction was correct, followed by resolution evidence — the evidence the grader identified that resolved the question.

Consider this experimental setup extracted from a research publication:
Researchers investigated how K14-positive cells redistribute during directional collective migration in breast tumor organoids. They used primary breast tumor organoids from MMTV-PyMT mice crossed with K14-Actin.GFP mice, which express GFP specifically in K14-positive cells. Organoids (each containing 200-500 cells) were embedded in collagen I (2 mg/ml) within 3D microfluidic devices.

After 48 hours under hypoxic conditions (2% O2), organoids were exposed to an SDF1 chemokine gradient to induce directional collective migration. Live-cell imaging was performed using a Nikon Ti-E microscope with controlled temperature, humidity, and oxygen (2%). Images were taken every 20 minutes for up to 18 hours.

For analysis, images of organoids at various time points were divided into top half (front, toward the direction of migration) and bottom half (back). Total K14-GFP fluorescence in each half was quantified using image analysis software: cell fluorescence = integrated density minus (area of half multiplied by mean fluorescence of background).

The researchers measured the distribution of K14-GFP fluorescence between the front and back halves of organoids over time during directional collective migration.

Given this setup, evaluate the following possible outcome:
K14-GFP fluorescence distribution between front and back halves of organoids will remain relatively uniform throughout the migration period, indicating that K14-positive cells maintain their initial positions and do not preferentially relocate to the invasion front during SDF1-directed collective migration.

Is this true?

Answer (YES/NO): NO